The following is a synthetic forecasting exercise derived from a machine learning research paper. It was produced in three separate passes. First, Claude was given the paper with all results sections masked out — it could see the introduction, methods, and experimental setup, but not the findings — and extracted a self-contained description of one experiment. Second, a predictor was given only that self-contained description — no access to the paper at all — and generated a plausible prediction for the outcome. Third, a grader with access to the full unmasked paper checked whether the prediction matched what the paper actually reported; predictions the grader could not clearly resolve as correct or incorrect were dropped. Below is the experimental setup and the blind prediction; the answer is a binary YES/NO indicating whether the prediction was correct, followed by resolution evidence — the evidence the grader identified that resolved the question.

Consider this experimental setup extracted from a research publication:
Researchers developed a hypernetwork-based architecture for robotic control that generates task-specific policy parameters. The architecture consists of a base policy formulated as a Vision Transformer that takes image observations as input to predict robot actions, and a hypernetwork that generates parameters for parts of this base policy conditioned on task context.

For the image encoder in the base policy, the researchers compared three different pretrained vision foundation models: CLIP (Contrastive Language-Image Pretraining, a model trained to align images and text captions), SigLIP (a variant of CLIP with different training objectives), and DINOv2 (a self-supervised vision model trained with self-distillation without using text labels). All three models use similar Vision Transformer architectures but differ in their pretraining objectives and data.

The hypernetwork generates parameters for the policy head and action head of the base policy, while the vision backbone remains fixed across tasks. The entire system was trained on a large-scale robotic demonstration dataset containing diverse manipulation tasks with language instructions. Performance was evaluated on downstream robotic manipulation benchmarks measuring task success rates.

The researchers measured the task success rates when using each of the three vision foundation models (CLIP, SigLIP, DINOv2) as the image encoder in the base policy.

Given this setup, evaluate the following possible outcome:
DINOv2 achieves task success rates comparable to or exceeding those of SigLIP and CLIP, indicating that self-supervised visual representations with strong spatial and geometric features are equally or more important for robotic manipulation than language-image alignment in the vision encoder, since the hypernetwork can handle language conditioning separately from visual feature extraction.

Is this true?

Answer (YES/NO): YES